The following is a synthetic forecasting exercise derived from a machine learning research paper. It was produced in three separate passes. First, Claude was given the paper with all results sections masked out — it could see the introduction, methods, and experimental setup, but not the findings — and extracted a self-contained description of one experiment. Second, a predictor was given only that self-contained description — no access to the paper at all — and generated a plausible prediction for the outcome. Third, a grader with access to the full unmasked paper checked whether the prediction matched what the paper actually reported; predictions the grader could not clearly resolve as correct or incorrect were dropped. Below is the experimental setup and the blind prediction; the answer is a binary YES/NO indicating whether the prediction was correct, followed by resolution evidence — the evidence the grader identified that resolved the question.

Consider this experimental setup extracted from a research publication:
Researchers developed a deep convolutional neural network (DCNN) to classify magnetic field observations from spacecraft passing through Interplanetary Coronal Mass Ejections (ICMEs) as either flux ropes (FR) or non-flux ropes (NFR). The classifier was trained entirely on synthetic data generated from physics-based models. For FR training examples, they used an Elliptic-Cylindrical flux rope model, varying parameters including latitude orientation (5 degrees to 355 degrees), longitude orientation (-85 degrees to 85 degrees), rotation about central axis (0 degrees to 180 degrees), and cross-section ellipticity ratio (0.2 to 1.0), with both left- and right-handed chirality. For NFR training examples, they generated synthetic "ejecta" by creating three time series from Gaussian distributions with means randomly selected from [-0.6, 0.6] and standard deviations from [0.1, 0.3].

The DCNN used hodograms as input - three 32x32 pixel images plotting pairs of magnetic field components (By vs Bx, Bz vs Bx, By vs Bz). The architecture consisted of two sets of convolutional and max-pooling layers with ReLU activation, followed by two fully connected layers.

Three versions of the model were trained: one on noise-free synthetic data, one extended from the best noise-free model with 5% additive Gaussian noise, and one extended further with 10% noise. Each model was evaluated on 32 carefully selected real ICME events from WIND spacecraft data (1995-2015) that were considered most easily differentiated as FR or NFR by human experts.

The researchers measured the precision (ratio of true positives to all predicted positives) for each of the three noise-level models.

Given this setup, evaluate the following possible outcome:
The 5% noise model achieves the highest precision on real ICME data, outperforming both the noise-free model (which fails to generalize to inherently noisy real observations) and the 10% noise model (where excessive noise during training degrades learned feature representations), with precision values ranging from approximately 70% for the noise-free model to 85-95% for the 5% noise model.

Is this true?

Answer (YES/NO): NO